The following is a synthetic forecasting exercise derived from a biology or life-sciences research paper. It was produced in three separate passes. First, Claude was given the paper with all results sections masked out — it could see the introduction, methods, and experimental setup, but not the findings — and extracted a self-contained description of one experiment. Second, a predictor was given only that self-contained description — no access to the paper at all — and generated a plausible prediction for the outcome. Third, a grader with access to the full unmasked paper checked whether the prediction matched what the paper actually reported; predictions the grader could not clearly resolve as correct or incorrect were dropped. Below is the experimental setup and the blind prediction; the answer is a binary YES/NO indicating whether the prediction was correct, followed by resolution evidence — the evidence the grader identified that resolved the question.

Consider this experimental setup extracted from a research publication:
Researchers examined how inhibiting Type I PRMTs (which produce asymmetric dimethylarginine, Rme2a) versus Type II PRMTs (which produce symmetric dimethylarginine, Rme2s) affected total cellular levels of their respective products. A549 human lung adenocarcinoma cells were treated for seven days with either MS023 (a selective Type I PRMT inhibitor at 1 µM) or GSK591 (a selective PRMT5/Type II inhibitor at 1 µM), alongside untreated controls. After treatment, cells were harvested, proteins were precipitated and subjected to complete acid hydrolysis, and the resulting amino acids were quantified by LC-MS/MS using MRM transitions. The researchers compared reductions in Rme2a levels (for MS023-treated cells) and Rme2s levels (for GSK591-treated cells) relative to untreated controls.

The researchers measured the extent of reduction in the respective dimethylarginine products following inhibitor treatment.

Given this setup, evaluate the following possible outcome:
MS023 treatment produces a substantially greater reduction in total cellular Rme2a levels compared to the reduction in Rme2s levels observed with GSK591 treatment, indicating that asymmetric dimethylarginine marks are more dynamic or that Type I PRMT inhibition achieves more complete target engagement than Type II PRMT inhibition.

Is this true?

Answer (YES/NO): NO